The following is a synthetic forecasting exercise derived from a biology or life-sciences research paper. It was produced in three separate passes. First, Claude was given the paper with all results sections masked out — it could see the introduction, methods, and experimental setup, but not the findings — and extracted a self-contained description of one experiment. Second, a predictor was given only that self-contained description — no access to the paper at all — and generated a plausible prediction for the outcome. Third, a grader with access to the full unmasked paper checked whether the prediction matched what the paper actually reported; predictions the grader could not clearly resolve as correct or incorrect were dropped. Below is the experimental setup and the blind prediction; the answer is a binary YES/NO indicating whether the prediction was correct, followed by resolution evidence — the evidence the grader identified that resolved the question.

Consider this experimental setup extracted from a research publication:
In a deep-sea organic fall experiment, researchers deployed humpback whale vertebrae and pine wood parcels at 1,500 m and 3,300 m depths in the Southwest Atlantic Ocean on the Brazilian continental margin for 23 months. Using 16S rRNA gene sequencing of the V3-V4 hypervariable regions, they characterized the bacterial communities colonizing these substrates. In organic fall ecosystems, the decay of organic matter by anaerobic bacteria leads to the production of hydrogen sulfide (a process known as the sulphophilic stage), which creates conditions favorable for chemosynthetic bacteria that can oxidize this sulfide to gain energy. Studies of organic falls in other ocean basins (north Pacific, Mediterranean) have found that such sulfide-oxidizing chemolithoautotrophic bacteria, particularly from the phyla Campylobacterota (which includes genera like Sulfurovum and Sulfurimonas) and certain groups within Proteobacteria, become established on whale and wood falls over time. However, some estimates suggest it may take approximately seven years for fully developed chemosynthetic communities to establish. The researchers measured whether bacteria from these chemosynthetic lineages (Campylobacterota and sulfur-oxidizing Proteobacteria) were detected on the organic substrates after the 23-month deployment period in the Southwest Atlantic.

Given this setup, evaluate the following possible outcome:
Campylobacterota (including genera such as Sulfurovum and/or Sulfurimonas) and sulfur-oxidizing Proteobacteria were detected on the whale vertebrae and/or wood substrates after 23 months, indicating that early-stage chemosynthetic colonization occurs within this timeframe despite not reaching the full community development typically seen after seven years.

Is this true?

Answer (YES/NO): YES